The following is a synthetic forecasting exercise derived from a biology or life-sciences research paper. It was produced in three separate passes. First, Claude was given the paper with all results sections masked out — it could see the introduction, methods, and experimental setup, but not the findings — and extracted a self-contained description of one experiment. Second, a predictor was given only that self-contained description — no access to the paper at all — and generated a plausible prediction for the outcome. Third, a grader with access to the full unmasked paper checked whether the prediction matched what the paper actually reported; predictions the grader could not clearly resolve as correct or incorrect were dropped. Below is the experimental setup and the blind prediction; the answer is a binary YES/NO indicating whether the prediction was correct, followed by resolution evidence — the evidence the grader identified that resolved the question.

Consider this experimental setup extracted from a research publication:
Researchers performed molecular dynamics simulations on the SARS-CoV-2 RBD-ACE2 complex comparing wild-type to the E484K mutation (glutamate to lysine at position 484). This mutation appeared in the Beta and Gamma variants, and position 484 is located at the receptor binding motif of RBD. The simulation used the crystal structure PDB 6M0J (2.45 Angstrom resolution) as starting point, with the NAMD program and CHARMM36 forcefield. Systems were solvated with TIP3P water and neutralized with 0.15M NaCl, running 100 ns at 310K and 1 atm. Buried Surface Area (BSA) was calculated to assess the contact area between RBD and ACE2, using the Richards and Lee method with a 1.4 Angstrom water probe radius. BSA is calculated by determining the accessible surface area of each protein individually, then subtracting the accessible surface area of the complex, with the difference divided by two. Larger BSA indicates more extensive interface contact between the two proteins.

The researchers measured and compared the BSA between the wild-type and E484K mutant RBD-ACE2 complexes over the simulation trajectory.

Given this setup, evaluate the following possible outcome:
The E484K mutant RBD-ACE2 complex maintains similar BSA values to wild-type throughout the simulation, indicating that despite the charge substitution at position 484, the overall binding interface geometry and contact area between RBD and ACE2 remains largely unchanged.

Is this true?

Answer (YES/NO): NO